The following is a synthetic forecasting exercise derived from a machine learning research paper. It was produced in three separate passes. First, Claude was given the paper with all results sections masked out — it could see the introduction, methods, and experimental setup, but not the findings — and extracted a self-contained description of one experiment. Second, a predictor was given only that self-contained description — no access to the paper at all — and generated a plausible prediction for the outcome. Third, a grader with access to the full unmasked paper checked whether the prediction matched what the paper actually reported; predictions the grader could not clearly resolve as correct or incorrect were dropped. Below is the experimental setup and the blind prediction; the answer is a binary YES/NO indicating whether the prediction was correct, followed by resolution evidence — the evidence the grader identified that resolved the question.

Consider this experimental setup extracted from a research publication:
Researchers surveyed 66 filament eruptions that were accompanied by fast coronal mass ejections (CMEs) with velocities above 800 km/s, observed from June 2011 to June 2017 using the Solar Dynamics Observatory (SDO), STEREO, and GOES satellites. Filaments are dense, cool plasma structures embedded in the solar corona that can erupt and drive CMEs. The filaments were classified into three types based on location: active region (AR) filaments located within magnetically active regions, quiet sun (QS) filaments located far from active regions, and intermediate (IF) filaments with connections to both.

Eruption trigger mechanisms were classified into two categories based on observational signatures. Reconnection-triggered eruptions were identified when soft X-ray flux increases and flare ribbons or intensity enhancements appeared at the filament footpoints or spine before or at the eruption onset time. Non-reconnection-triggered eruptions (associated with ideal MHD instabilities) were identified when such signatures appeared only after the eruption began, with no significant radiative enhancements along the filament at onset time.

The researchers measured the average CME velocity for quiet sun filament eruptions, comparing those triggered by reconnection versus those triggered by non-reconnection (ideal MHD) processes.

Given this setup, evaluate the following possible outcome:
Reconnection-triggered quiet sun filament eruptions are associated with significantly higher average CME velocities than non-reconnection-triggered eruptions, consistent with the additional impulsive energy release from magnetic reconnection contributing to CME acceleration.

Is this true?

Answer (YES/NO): NO